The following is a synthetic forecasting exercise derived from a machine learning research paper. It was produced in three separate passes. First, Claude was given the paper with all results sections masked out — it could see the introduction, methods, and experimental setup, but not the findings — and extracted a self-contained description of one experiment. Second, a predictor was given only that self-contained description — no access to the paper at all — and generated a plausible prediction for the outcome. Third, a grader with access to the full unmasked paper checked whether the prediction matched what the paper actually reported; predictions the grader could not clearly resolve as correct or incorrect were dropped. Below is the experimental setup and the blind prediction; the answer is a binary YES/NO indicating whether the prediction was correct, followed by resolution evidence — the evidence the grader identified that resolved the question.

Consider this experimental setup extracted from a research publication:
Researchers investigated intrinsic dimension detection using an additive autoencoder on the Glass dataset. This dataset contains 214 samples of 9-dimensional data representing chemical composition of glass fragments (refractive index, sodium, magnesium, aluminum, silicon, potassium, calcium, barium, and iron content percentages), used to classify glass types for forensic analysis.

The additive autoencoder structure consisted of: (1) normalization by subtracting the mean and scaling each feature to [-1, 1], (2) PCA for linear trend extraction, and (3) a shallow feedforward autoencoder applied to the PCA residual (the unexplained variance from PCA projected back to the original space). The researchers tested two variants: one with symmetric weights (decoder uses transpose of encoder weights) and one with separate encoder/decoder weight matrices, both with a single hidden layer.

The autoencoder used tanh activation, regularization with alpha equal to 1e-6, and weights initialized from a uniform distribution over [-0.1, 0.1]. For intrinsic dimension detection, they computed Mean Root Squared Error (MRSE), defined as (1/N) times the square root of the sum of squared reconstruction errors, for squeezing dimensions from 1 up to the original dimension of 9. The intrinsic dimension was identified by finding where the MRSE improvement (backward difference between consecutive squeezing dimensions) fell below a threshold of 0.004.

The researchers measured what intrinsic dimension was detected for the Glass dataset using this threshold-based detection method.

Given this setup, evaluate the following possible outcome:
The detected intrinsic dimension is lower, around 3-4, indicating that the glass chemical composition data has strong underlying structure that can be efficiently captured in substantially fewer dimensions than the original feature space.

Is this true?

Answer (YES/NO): NO